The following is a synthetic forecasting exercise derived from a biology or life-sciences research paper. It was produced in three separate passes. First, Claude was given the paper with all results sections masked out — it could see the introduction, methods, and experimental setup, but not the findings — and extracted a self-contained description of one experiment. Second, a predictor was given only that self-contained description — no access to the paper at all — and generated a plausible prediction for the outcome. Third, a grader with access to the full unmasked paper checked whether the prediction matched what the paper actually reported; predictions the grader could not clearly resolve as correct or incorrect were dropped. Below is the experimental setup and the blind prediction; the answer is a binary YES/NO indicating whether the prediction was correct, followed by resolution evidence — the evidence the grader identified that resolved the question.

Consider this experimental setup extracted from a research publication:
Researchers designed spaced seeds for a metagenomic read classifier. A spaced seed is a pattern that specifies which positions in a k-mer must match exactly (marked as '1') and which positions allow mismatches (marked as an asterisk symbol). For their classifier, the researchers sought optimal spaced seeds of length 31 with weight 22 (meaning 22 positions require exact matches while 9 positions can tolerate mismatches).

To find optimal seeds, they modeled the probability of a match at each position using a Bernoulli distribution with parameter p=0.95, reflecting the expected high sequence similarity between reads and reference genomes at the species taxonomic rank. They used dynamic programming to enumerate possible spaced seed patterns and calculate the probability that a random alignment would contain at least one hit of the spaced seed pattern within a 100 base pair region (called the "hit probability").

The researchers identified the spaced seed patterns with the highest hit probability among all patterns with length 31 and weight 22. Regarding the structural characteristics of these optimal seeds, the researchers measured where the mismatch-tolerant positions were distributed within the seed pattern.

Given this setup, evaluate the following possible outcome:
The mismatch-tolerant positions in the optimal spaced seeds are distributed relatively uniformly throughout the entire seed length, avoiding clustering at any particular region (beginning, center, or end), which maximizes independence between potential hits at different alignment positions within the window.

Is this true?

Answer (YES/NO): NO